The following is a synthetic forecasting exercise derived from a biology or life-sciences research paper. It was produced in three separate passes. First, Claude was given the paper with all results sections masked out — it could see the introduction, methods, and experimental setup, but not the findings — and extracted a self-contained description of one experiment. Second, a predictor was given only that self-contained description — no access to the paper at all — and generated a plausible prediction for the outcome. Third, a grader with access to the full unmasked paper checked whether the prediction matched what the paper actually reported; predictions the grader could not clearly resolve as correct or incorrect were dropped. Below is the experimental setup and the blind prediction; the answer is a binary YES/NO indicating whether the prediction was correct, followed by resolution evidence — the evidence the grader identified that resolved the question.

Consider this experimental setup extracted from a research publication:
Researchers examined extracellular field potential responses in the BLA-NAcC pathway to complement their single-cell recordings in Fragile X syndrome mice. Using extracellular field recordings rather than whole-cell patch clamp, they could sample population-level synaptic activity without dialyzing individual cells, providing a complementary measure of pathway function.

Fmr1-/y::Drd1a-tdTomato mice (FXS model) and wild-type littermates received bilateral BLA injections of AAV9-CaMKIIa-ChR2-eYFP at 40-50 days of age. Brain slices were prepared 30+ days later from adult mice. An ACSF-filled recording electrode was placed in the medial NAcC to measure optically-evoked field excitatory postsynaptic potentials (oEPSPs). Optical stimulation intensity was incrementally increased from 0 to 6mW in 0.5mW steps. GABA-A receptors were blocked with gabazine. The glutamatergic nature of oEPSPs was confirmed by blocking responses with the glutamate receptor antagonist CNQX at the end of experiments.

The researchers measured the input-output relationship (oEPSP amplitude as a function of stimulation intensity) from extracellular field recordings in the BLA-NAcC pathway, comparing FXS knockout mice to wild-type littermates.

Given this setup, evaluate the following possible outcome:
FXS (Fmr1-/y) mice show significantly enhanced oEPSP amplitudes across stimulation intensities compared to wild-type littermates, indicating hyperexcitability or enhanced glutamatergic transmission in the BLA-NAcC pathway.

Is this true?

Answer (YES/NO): YES